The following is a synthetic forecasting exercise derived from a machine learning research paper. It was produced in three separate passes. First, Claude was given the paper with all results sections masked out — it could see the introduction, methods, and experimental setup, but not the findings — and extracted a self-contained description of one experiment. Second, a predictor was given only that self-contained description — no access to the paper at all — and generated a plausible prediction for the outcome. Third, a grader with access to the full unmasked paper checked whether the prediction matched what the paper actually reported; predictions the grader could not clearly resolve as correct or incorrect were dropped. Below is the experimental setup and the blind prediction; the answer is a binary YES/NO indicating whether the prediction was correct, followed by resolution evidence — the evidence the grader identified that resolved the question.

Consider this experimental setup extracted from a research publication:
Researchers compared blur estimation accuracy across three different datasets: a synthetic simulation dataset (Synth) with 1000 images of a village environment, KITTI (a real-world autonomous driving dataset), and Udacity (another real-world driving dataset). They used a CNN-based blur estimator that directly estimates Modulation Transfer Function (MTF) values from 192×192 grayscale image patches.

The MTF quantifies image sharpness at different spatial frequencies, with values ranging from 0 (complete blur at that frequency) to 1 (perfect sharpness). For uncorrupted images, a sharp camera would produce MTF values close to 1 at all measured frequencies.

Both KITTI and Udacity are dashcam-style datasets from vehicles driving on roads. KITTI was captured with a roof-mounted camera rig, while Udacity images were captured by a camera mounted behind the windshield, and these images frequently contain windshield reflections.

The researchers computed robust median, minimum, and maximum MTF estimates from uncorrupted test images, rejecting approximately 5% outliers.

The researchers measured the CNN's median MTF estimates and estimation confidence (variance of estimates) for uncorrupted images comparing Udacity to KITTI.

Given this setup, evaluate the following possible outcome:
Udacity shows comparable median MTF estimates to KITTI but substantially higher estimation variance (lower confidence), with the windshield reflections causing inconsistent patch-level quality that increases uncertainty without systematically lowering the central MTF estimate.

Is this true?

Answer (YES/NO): NO